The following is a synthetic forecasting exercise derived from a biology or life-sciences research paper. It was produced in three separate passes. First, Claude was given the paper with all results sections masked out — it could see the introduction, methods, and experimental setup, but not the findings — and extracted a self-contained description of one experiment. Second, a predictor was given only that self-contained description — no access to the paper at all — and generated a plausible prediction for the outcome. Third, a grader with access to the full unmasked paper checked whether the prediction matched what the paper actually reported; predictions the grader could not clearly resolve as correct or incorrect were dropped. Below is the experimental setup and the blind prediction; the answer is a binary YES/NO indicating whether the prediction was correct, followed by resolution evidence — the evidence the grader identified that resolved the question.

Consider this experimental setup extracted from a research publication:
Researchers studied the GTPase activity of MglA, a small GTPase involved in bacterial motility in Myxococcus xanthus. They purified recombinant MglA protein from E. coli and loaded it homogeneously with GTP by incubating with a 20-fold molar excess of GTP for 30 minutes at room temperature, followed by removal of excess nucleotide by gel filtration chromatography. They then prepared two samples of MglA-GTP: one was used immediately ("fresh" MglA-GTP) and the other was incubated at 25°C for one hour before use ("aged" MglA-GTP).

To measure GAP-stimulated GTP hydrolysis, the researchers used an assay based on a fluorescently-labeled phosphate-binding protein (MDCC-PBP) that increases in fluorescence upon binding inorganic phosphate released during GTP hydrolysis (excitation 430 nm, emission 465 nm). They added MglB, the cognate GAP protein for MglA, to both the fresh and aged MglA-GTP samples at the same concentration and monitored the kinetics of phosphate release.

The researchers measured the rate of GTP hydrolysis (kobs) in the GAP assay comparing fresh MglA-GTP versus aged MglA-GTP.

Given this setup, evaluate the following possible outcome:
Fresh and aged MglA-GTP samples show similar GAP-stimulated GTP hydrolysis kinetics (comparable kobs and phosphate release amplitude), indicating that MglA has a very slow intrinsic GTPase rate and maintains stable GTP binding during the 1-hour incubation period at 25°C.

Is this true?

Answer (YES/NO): NO